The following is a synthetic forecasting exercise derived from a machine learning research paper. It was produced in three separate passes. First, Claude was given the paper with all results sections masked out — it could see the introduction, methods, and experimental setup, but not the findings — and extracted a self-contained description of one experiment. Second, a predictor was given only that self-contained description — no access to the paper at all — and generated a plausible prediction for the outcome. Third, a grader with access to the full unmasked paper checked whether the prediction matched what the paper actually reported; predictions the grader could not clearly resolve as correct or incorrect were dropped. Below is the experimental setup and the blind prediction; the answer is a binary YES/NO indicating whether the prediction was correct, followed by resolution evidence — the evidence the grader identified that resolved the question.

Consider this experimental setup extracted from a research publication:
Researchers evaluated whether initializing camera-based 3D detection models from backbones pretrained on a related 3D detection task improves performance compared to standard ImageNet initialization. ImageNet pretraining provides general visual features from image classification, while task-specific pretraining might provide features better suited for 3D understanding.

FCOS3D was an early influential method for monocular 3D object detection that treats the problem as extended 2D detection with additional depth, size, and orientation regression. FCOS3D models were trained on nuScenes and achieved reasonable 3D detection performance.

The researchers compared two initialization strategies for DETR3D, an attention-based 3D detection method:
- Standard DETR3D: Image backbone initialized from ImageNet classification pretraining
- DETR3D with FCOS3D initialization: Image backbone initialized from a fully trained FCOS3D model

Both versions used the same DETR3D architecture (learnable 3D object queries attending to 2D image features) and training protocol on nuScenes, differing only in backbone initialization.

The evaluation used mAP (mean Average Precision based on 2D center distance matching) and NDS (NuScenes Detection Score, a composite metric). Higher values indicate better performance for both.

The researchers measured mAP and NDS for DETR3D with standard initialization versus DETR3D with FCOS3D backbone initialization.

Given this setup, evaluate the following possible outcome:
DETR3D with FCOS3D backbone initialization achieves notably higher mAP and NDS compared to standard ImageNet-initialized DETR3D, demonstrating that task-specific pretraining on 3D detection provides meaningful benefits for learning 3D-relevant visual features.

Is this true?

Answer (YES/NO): YES